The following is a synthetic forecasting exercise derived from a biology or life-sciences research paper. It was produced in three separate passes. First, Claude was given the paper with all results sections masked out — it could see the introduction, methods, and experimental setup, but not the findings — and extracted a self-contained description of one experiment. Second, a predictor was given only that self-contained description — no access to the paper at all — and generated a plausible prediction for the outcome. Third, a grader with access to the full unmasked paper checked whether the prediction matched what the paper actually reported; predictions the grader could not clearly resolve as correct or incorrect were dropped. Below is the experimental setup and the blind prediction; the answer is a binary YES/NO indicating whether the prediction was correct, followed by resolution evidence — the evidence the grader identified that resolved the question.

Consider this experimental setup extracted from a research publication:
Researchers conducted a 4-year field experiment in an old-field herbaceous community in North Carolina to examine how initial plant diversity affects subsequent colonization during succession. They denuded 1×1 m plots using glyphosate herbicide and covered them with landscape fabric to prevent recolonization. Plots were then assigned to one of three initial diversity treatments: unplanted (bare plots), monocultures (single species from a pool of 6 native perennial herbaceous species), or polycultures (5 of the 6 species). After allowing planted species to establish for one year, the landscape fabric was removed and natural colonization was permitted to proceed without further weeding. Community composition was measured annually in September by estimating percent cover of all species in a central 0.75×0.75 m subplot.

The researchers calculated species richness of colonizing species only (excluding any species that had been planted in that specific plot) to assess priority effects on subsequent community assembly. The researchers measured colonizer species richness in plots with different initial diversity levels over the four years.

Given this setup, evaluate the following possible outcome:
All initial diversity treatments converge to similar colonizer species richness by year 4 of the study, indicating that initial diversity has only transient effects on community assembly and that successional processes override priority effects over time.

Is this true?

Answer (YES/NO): NO